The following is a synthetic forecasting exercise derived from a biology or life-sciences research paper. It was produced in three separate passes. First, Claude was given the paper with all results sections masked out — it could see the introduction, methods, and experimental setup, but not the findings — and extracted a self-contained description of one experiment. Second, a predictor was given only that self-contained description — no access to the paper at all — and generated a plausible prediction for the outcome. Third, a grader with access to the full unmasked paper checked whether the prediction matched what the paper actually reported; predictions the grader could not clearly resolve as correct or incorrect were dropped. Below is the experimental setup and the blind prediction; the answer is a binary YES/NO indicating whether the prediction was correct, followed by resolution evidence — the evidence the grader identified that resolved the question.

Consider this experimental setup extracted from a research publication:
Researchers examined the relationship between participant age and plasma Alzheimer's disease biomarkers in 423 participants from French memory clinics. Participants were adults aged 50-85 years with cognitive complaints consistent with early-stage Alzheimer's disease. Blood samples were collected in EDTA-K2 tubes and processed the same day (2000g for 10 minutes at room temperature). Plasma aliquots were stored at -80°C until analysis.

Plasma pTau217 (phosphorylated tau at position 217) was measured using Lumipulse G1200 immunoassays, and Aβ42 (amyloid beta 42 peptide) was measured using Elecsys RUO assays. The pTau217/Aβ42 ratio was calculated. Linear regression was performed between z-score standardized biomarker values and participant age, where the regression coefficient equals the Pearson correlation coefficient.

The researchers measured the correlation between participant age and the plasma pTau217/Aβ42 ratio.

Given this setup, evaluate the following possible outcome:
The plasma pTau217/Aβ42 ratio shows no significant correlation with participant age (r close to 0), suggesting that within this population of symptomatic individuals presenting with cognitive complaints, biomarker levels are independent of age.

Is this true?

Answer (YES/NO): YES